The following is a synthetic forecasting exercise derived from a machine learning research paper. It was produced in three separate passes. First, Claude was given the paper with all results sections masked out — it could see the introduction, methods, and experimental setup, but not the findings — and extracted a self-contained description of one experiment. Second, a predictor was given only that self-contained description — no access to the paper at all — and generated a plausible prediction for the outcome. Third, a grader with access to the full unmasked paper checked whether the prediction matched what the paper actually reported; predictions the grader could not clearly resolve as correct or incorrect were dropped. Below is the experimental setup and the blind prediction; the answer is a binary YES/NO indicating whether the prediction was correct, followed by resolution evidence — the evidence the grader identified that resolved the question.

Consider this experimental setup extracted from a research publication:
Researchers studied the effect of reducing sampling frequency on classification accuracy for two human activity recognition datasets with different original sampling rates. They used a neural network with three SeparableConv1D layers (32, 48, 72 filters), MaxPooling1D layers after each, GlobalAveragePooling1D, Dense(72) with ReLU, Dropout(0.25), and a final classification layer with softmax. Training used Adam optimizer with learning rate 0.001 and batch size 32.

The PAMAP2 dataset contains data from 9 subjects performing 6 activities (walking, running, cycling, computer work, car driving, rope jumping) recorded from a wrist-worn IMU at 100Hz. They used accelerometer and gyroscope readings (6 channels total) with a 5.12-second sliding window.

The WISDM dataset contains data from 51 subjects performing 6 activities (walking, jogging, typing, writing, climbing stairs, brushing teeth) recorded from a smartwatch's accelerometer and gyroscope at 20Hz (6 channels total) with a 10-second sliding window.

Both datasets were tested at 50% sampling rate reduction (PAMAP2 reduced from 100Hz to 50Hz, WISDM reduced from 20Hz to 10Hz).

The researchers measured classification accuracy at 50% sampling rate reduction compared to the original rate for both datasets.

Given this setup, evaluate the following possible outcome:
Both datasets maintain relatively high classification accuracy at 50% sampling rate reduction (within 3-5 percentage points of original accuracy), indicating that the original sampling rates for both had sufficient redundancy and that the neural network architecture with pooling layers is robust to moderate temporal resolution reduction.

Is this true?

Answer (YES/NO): YES